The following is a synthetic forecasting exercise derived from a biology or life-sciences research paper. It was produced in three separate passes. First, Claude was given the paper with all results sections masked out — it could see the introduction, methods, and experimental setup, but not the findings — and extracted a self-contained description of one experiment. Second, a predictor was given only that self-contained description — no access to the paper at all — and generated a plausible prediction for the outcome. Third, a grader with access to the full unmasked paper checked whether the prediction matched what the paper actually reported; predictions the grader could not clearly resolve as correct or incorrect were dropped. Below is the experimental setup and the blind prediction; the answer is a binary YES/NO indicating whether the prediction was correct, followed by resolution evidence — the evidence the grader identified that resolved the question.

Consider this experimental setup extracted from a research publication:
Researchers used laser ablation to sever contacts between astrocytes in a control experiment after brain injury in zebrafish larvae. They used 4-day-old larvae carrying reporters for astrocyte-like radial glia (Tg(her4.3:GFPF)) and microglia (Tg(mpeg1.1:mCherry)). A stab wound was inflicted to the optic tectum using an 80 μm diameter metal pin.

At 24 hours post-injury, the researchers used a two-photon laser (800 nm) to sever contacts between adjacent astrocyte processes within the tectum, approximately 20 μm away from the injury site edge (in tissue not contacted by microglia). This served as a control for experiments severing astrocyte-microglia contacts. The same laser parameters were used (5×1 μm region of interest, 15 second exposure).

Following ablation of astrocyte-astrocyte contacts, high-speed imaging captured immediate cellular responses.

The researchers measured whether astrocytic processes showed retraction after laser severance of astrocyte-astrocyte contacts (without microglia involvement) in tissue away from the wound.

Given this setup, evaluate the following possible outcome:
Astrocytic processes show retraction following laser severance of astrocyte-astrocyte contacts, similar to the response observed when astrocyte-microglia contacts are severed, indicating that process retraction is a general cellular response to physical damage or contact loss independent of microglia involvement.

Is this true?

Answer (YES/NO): NO